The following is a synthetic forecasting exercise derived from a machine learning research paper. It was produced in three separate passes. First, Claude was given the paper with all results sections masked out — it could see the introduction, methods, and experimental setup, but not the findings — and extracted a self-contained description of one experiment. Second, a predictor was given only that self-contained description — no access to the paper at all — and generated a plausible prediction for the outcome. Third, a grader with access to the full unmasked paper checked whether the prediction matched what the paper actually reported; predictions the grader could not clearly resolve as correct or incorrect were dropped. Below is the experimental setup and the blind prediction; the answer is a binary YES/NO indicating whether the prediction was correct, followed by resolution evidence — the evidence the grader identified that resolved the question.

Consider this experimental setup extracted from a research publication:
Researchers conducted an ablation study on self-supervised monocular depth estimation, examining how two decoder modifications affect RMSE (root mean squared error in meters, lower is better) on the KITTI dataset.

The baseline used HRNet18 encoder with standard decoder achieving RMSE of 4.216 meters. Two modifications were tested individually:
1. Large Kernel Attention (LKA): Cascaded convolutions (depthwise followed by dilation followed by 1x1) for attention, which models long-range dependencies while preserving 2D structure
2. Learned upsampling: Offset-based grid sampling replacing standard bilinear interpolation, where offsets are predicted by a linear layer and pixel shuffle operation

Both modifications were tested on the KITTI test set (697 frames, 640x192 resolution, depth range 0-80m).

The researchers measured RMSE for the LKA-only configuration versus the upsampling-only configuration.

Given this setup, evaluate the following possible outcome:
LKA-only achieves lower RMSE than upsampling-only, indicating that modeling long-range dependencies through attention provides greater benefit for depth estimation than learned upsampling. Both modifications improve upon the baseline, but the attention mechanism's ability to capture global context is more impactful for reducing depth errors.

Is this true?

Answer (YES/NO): NO